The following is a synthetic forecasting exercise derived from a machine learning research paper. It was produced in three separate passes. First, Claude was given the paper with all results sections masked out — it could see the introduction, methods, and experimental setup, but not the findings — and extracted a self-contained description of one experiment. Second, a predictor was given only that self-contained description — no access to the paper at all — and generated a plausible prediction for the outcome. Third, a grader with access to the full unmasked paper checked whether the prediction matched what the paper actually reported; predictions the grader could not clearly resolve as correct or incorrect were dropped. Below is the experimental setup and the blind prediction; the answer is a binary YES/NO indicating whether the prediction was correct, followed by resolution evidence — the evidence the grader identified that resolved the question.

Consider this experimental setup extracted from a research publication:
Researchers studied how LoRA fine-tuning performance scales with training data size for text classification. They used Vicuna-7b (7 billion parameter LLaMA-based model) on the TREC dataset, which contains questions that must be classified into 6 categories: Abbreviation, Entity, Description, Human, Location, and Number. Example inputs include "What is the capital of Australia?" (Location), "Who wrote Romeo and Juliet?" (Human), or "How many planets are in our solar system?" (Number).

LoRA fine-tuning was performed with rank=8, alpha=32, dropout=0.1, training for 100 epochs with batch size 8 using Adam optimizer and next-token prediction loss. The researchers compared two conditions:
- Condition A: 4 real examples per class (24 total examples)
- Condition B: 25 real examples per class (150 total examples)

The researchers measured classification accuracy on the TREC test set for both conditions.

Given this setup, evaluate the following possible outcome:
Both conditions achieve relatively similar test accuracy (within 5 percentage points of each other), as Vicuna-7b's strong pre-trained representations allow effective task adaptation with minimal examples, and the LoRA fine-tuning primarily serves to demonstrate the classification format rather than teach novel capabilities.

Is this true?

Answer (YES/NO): NO